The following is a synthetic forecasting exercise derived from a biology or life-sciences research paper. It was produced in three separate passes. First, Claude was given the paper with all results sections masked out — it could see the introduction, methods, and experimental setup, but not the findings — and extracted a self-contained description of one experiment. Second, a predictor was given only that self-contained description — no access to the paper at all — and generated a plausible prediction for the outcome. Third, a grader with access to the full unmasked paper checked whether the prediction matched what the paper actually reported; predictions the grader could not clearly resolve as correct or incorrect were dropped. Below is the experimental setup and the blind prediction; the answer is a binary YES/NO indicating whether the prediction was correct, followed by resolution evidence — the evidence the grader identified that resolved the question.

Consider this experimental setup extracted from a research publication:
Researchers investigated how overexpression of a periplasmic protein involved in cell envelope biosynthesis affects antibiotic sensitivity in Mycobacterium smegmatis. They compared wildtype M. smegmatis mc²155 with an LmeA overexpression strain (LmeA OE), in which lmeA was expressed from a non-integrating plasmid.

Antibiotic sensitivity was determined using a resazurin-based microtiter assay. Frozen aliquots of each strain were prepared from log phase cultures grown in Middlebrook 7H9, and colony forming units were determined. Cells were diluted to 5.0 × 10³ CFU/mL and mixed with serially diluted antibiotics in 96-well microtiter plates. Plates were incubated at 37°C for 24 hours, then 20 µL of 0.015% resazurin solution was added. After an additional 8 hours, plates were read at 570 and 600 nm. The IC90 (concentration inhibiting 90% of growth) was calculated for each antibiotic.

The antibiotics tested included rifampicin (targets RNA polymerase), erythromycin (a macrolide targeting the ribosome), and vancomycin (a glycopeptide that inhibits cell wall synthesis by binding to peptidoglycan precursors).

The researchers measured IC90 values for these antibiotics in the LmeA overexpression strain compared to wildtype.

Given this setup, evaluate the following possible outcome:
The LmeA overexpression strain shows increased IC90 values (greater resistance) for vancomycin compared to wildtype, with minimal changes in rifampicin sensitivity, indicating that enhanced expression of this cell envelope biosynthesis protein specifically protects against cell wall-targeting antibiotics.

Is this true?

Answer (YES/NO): NO